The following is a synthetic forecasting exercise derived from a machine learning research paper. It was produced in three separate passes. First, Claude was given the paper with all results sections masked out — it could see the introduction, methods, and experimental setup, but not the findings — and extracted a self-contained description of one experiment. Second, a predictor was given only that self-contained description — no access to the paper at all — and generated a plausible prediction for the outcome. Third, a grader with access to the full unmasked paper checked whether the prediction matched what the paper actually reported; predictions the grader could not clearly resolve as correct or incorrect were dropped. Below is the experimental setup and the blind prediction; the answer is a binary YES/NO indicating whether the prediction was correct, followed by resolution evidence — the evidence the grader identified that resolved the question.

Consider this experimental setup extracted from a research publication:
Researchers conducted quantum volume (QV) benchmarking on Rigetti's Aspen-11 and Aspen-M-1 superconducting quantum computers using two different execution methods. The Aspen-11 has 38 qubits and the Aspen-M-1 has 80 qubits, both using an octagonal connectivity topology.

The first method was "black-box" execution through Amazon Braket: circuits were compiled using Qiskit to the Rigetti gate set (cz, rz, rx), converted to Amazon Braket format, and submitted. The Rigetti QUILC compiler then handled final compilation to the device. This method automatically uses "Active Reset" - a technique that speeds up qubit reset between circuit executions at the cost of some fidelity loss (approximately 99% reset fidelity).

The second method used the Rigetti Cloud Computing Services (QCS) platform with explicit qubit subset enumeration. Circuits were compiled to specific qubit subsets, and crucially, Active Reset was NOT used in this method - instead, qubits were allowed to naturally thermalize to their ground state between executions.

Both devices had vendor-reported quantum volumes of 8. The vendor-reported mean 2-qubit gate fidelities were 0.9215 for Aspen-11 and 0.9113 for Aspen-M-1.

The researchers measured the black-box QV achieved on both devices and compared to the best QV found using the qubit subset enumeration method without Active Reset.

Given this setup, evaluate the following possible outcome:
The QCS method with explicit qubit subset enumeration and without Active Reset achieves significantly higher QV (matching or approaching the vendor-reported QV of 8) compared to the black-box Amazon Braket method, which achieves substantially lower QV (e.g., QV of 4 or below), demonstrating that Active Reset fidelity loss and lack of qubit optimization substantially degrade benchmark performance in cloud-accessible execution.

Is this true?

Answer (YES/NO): NO